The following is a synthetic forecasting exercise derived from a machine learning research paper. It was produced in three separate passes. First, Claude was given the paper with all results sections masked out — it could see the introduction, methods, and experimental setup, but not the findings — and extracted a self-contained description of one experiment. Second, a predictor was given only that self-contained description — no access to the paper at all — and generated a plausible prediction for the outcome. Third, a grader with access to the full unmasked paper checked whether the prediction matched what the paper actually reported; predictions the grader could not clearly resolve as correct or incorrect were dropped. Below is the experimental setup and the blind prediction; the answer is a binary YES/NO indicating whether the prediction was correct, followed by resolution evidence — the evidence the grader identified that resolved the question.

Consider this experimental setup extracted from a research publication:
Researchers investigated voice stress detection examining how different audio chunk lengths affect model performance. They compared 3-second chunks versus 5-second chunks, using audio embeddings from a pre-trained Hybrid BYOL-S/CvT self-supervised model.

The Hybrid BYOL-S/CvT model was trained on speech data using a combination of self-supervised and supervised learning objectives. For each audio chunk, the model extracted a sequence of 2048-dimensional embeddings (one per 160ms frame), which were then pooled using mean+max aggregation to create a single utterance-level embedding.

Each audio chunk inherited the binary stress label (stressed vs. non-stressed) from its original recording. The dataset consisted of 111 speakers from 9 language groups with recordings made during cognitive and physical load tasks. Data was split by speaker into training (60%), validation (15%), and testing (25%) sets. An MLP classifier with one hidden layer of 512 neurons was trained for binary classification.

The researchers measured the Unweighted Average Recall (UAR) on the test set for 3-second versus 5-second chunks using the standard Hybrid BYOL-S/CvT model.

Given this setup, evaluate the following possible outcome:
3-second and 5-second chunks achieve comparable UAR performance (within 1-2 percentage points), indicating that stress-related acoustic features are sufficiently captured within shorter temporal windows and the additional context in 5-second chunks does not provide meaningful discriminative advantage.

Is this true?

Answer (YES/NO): NO